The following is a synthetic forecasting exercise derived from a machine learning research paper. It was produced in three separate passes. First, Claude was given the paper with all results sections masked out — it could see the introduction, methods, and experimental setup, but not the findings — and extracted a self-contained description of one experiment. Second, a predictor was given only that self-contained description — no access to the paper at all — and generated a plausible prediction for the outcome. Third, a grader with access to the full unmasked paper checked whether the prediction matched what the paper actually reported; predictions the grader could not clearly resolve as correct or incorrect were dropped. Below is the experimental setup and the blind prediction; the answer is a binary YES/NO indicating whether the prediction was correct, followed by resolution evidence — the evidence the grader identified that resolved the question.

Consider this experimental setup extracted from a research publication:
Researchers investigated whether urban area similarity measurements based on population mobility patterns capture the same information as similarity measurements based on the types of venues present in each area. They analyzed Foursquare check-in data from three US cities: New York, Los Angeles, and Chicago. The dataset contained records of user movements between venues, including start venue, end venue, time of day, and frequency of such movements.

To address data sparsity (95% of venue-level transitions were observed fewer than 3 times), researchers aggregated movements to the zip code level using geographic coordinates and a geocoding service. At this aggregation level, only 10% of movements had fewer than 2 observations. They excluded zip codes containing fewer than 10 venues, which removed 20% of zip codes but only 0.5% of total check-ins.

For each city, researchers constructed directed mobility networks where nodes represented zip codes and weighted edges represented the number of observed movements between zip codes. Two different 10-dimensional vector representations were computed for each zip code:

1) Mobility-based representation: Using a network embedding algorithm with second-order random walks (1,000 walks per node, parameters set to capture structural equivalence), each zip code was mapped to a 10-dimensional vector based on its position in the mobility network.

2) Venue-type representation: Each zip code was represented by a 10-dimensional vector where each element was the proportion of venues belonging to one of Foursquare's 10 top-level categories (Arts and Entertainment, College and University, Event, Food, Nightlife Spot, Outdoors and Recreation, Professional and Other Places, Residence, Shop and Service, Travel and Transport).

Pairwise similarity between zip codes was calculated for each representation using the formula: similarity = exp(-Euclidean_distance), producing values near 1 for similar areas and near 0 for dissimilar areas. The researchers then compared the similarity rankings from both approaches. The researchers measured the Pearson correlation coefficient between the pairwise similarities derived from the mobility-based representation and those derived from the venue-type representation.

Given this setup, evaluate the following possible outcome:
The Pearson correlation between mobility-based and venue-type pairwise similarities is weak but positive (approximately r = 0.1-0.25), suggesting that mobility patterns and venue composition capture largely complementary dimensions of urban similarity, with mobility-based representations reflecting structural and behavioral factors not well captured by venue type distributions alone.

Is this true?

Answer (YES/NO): NO